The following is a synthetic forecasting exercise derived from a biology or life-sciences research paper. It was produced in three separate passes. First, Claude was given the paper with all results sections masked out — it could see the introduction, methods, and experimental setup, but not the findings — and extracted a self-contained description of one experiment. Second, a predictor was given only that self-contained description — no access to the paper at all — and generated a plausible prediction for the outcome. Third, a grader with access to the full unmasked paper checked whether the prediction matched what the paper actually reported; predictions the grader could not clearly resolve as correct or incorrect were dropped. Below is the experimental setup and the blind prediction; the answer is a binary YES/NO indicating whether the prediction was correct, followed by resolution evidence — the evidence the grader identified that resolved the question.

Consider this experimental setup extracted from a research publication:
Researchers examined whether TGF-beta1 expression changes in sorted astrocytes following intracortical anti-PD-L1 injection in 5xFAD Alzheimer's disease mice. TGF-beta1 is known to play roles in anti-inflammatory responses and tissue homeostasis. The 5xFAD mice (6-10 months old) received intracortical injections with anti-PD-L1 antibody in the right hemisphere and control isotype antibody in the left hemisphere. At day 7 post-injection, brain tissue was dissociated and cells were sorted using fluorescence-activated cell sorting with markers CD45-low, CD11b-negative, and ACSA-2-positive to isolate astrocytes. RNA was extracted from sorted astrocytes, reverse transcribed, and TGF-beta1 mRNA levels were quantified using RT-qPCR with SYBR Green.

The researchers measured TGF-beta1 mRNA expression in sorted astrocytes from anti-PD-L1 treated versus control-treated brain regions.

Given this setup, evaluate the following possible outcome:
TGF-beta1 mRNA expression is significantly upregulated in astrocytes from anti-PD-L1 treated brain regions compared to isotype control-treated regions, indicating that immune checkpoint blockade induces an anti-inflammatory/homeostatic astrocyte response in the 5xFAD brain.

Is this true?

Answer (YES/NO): YES